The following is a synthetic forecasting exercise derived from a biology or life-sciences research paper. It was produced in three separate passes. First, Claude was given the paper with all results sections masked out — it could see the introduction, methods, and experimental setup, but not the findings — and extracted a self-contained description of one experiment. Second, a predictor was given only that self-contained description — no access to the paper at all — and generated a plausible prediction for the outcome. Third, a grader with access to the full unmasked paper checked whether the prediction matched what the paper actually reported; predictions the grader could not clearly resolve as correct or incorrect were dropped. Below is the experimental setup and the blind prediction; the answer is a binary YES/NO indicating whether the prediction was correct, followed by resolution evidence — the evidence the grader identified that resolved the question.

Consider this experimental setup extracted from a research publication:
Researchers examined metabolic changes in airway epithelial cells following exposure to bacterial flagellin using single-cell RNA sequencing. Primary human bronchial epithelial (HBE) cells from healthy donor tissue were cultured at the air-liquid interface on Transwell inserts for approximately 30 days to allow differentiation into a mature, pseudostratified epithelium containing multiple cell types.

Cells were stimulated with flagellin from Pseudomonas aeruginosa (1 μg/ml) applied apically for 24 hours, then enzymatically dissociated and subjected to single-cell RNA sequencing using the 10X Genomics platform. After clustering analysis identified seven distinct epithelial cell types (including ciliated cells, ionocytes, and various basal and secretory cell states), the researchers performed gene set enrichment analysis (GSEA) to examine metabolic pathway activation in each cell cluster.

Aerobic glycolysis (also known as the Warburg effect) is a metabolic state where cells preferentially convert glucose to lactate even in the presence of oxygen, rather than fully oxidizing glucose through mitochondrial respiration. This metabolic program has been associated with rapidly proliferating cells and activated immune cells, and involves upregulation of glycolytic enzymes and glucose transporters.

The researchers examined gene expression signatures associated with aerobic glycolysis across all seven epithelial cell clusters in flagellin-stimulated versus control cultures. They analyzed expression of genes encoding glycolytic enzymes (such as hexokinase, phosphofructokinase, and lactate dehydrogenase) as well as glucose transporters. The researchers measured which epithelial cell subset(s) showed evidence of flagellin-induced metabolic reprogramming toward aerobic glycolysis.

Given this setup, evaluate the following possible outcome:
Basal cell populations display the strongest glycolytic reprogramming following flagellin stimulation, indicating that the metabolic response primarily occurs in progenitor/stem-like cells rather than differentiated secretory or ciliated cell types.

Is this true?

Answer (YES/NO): NO